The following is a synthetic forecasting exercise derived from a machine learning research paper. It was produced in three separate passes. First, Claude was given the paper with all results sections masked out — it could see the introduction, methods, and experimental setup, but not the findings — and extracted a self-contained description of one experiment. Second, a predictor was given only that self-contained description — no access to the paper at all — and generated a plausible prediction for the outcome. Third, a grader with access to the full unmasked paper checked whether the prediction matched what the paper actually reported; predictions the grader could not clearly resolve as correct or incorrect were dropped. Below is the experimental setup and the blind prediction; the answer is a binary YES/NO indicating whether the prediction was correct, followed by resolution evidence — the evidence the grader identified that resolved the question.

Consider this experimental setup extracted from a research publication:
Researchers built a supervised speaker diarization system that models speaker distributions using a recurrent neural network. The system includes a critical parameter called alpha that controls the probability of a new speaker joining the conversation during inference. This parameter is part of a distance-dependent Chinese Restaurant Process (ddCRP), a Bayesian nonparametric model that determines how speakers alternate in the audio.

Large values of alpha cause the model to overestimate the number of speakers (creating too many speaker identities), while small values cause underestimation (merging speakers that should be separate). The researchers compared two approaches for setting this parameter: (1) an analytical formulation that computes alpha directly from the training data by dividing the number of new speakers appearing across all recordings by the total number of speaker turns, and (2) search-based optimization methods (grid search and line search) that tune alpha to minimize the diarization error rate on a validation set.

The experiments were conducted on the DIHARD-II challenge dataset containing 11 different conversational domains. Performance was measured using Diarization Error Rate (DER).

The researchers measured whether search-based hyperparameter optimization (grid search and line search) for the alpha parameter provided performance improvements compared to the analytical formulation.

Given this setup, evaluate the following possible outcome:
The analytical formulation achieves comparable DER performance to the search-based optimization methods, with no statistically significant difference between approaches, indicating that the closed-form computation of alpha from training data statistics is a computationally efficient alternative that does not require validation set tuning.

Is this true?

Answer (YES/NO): YES